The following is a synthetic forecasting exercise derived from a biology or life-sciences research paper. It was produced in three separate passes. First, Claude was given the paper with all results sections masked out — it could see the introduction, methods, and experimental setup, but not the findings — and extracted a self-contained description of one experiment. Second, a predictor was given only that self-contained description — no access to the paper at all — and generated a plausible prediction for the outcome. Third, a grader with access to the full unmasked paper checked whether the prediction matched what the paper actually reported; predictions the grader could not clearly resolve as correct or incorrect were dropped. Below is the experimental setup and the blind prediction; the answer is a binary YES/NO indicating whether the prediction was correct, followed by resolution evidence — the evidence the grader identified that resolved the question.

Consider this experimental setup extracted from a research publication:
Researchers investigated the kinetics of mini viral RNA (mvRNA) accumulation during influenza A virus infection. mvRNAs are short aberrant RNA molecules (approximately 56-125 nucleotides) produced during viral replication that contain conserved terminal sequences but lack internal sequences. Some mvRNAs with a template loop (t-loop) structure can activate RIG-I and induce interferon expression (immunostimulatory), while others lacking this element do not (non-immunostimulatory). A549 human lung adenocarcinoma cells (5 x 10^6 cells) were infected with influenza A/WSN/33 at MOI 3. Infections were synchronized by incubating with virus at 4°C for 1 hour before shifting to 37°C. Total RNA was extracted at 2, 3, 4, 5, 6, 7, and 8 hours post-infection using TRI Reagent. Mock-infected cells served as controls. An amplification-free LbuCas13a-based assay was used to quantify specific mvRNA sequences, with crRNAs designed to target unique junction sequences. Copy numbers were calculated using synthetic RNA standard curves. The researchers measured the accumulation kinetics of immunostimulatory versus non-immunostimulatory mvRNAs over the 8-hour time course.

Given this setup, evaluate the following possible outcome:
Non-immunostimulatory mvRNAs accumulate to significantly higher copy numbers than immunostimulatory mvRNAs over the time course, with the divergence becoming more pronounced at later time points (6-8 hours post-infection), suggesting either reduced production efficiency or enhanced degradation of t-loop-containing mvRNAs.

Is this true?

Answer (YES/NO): YES